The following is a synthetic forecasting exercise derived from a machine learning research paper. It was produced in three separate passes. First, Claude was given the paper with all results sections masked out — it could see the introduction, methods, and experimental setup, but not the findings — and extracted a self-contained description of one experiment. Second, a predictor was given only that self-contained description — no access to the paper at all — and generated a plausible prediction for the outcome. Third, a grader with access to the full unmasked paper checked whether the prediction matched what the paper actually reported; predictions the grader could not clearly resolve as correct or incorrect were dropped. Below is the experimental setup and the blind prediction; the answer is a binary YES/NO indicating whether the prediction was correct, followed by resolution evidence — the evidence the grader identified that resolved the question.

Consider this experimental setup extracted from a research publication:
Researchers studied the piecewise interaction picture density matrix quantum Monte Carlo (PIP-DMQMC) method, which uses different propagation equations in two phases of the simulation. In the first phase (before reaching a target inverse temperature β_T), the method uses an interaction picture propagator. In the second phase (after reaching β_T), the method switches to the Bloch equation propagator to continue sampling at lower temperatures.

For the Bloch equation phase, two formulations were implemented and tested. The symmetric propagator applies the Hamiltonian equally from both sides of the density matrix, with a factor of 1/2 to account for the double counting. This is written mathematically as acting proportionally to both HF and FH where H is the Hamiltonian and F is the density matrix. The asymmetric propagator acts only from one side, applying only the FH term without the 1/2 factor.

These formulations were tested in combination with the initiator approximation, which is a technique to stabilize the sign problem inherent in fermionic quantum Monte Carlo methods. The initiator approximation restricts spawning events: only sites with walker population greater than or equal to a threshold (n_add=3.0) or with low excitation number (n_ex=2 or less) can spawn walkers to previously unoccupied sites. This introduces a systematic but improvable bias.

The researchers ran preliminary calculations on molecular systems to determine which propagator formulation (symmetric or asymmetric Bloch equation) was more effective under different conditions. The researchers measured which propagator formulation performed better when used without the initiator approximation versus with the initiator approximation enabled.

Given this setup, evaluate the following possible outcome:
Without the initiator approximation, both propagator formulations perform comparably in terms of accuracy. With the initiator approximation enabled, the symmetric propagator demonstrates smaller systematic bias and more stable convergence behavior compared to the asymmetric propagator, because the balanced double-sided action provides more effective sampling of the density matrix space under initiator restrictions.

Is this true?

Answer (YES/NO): NO